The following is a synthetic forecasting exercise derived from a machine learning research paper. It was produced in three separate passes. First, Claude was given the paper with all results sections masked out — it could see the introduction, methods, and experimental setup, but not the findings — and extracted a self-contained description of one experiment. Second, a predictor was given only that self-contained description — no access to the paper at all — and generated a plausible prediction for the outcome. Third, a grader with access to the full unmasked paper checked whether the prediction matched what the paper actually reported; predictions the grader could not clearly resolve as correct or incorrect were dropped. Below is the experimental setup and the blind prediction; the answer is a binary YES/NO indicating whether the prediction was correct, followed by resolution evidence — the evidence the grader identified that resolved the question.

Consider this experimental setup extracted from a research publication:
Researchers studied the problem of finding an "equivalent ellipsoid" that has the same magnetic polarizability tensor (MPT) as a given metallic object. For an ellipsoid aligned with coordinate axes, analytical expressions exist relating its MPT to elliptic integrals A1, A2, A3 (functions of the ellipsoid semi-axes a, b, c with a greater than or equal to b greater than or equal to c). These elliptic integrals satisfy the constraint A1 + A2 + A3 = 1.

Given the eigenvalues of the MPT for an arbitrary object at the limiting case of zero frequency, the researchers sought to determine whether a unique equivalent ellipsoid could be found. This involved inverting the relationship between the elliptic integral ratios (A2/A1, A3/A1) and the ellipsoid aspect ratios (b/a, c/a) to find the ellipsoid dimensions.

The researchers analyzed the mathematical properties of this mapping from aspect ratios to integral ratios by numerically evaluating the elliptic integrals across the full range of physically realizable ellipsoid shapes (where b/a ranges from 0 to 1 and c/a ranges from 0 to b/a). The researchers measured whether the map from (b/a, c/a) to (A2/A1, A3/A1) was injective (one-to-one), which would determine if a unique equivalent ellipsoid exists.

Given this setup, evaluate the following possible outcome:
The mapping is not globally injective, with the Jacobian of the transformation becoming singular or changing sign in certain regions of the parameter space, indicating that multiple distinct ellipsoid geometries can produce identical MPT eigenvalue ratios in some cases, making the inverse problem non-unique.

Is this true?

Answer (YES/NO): NO